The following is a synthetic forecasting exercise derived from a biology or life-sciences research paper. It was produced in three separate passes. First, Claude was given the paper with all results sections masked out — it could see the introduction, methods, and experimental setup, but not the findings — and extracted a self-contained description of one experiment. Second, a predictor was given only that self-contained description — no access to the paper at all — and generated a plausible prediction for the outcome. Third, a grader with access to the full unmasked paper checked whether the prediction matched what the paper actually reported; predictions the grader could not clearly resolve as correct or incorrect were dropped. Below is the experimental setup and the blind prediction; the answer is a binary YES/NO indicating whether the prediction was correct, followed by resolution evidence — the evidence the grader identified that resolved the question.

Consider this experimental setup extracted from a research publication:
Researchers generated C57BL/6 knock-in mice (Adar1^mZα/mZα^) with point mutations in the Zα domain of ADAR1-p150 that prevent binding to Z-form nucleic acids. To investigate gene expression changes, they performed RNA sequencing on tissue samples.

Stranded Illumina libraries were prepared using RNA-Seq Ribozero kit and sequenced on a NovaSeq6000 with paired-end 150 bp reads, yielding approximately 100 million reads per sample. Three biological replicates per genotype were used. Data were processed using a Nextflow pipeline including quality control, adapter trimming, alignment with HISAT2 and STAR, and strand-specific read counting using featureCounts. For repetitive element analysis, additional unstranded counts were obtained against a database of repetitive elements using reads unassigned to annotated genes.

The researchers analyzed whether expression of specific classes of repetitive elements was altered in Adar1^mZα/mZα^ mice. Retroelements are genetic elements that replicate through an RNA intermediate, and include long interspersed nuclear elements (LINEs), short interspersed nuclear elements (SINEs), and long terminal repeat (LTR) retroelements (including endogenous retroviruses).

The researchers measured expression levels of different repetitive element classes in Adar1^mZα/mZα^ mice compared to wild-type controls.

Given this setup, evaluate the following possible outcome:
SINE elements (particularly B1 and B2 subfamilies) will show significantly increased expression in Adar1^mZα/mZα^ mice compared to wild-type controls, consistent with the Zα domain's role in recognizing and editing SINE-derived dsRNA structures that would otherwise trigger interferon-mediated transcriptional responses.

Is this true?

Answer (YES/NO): NO